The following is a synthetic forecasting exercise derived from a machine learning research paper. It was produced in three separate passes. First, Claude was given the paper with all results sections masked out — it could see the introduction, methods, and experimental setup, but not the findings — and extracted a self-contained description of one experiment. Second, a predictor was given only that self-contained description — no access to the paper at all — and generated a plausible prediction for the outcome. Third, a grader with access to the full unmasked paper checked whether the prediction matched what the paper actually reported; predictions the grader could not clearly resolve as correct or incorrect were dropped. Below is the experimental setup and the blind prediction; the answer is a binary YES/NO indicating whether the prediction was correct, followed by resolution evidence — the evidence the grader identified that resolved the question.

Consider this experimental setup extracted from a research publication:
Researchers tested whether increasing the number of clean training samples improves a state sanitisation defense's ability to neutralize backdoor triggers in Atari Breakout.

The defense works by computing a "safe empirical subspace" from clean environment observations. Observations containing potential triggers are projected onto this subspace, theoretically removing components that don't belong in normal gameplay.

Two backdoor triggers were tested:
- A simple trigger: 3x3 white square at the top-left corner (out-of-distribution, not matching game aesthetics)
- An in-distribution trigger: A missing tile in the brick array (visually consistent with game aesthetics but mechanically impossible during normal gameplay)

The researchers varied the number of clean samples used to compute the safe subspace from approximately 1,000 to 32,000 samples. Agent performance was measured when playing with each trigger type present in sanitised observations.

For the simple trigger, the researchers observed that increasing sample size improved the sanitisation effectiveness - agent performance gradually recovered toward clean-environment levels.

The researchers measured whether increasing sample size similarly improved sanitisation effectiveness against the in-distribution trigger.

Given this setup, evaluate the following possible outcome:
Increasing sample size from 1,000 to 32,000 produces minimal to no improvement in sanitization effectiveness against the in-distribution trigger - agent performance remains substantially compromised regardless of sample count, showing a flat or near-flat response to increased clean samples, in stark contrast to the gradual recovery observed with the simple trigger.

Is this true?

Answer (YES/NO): YES